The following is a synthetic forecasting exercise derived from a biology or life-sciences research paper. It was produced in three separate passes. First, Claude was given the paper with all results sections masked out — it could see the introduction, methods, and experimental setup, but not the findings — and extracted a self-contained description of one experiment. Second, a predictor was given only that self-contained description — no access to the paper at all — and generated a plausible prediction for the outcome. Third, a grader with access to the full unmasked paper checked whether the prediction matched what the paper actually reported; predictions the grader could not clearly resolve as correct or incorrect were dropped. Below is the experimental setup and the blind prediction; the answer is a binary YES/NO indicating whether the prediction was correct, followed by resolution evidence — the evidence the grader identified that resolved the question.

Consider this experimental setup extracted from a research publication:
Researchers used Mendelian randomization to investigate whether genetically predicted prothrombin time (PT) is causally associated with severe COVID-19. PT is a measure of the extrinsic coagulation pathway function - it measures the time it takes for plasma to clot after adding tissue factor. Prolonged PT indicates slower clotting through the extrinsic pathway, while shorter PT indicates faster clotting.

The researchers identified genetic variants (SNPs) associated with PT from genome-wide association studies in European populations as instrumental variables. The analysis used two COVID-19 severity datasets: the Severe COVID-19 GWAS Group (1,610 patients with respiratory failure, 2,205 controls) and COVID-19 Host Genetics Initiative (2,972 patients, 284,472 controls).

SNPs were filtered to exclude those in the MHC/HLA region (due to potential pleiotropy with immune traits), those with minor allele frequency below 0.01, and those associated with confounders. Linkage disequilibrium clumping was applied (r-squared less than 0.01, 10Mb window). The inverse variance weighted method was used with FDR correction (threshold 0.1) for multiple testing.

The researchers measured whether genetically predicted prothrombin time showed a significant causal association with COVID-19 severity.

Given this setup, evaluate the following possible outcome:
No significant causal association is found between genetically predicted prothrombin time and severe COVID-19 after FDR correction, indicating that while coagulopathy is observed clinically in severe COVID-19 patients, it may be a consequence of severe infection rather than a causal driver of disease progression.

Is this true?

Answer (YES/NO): YES